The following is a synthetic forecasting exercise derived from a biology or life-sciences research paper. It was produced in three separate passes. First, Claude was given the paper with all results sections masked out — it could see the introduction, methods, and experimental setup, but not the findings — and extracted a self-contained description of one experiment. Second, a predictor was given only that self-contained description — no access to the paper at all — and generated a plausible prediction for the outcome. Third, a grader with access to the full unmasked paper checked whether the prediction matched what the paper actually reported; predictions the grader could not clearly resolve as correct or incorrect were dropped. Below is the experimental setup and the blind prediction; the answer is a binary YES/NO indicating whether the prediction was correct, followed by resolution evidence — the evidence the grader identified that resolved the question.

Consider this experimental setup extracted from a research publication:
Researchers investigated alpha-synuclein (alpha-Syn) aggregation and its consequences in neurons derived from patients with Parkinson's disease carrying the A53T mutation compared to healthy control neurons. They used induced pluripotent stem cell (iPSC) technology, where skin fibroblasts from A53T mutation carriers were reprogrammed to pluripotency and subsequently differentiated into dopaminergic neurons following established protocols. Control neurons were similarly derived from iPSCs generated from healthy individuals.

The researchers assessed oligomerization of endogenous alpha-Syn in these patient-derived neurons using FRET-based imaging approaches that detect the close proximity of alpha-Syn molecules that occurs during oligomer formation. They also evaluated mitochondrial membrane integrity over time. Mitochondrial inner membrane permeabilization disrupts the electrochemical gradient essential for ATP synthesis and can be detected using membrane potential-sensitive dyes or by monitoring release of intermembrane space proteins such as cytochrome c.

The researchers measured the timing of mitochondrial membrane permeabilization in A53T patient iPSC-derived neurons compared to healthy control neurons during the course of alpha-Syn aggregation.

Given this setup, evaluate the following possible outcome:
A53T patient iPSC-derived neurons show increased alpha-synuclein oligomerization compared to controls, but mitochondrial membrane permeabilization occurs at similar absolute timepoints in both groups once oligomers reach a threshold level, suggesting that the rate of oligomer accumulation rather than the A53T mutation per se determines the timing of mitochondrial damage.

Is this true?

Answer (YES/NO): NO